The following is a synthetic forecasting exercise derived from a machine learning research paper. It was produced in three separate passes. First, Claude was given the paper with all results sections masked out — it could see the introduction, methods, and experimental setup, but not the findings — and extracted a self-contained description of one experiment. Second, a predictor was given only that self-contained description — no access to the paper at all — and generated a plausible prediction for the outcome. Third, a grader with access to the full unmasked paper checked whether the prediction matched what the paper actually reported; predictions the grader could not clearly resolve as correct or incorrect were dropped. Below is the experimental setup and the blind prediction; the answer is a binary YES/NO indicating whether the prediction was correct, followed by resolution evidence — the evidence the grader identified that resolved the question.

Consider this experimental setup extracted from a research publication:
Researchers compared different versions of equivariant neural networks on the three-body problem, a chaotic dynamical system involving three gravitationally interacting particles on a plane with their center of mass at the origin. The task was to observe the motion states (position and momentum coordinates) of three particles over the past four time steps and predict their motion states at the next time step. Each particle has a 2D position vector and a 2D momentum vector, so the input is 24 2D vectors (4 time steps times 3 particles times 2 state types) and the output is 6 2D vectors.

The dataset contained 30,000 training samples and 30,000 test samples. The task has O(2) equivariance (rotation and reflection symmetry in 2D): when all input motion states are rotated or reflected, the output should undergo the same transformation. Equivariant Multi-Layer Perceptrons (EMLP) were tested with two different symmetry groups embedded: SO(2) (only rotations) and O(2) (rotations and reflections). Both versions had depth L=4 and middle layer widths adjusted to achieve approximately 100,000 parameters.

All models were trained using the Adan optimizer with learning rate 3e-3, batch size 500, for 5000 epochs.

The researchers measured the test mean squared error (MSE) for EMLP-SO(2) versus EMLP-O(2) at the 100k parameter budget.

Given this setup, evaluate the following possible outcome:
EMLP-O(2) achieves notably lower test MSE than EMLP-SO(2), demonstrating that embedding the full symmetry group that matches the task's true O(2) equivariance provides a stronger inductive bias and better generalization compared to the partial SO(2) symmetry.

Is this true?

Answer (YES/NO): NO